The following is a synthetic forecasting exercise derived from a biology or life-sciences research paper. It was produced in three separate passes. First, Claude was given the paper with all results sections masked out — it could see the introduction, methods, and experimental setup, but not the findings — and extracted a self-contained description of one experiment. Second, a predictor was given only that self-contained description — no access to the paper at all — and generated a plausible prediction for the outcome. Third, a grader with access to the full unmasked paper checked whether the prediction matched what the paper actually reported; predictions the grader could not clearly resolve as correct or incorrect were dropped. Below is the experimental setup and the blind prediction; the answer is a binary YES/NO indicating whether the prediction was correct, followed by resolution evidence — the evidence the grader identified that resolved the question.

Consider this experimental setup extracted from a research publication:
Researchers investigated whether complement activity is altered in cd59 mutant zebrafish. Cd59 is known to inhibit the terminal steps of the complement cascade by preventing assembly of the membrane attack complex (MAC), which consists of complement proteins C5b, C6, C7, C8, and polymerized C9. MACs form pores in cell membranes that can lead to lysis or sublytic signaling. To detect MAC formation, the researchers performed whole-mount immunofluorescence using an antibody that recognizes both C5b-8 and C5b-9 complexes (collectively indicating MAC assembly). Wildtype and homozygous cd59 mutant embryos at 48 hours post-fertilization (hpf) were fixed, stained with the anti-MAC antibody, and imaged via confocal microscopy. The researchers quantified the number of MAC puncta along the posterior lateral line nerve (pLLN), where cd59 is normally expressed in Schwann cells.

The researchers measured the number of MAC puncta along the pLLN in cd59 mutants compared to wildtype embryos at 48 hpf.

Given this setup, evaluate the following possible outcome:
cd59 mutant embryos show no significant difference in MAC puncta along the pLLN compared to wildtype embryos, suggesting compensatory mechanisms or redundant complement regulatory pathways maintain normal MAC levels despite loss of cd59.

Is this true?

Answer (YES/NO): NO